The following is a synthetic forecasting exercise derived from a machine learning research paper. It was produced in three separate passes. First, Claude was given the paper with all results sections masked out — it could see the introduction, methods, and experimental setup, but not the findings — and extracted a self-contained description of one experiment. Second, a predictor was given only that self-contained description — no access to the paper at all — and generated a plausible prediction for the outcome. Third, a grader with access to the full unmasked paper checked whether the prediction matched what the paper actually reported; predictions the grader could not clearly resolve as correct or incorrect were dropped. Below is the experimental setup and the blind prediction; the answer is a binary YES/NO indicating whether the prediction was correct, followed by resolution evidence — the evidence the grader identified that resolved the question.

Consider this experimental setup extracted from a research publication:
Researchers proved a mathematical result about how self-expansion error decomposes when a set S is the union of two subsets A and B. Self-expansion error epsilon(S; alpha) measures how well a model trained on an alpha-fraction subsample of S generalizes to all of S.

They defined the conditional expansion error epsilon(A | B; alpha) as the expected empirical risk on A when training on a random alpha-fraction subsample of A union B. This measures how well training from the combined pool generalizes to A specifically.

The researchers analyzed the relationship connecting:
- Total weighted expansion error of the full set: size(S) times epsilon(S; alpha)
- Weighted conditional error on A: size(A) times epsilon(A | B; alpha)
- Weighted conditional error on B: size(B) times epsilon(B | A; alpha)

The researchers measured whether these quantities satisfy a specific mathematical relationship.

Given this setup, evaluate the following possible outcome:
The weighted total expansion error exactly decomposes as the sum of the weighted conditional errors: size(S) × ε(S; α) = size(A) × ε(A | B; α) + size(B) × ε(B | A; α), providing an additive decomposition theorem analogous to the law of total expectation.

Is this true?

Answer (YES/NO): YES